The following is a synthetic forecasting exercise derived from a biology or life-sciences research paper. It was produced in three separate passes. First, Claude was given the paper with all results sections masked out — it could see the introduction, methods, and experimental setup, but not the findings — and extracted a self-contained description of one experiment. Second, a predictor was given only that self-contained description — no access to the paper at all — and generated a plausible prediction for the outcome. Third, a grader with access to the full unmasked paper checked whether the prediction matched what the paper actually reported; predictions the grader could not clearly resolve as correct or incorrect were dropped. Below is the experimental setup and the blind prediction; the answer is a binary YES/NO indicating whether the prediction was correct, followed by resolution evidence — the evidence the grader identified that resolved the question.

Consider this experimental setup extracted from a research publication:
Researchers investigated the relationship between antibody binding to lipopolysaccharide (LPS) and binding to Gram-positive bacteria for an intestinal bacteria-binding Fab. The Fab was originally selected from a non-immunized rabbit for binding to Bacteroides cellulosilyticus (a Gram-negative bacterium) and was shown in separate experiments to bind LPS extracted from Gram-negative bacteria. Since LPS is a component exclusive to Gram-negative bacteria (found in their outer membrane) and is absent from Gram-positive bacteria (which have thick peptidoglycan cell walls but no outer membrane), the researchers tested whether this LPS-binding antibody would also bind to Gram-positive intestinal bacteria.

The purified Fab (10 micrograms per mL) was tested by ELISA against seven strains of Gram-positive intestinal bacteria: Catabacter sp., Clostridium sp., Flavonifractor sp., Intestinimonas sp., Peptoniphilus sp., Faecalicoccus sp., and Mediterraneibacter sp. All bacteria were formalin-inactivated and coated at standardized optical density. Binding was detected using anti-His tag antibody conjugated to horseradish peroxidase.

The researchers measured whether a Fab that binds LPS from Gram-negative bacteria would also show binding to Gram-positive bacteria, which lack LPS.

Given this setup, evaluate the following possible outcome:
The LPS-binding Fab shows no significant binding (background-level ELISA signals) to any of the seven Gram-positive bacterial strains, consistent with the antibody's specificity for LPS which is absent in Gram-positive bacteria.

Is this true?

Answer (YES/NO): NO